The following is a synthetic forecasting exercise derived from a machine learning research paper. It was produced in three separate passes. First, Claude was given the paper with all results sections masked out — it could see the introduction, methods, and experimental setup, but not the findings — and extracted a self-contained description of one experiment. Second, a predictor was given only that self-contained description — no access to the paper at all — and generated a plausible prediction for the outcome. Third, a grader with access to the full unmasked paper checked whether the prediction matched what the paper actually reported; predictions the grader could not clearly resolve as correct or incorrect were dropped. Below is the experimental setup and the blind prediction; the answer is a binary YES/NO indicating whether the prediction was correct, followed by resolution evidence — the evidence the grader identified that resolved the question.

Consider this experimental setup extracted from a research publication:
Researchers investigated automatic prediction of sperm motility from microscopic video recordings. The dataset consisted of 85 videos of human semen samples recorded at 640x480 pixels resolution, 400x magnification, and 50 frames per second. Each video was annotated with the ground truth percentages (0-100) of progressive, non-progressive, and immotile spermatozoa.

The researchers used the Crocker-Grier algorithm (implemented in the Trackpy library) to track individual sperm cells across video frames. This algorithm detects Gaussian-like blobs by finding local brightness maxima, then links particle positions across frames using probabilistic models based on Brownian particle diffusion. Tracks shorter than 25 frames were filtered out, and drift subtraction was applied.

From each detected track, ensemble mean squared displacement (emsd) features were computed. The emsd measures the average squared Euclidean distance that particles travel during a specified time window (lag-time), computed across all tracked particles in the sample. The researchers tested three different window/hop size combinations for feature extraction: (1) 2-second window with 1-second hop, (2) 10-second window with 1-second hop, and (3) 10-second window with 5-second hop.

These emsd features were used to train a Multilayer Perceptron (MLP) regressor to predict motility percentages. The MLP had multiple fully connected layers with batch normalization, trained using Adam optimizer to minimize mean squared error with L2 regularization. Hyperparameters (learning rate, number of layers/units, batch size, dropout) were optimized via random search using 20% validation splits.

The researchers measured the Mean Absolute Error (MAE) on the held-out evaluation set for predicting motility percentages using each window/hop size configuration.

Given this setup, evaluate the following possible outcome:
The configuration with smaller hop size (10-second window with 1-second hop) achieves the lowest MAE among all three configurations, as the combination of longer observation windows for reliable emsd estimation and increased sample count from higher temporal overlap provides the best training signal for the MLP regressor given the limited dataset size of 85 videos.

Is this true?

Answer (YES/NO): NO